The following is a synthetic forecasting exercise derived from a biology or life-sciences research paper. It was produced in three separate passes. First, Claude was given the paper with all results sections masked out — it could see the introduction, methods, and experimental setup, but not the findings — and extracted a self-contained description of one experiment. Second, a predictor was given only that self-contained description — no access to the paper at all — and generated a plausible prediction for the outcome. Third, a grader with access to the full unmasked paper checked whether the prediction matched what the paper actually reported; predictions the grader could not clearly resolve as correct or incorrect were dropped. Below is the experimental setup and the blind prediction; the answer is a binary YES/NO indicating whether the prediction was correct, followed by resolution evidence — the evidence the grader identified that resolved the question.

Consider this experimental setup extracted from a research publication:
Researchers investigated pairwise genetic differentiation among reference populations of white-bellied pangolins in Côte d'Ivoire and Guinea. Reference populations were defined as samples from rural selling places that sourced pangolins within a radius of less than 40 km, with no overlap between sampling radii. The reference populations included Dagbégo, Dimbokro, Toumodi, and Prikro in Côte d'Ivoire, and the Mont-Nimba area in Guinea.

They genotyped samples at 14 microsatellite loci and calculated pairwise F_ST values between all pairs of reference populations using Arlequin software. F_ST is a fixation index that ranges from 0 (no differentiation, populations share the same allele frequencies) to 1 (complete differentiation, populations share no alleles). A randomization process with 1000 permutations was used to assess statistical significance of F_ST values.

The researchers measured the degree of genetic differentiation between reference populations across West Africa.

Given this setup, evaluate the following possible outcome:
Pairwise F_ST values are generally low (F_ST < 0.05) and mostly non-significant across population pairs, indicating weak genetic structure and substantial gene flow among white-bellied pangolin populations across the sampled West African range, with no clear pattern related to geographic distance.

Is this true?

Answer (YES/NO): NO